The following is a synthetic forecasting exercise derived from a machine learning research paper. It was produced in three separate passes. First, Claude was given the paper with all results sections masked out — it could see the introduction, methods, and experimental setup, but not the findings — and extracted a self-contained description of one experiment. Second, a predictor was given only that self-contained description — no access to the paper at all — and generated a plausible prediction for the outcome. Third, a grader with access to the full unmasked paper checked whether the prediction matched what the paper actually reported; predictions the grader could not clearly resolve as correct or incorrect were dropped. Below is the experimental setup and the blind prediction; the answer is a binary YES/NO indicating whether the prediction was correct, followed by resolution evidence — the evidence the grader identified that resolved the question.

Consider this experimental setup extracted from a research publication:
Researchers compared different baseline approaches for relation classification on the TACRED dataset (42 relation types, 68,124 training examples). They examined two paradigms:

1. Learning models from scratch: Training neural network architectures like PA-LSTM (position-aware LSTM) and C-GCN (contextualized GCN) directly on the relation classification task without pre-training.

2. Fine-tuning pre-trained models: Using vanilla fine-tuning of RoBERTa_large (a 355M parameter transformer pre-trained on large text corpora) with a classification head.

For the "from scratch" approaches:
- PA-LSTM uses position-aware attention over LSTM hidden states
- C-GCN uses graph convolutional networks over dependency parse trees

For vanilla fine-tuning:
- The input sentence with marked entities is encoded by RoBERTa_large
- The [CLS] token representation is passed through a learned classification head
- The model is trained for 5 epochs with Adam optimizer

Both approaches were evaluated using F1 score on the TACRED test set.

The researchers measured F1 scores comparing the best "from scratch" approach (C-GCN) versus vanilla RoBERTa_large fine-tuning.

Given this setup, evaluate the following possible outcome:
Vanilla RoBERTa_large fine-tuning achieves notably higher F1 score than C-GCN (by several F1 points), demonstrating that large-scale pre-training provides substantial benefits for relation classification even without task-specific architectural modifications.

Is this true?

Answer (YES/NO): NO